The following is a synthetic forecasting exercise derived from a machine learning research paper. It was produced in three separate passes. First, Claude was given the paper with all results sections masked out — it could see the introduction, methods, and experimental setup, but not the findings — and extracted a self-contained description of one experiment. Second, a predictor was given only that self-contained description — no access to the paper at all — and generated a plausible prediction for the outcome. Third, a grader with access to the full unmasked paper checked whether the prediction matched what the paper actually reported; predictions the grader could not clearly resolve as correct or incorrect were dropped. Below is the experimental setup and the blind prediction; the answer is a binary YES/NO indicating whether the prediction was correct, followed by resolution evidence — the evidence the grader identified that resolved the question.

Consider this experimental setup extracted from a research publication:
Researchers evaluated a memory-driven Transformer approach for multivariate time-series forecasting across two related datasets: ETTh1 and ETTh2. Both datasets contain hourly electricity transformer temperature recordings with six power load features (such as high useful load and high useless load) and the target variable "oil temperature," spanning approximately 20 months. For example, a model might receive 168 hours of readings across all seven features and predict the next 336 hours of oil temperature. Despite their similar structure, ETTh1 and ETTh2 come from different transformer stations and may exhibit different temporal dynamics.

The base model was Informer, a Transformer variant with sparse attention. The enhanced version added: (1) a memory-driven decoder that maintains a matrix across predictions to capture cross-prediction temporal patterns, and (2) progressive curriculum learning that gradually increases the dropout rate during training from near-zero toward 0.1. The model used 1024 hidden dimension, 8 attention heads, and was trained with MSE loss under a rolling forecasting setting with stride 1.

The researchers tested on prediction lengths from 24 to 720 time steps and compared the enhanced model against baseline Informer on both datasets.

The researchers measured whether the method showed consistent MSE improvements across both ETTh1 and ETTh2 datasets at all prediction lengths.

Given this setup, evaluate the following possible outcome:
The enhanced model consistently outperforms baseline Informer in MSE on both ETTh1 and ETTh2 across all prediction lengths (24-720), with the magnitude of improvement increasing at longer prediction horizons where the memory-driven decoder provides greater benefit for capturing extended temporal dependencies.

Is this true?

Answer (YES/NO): NO